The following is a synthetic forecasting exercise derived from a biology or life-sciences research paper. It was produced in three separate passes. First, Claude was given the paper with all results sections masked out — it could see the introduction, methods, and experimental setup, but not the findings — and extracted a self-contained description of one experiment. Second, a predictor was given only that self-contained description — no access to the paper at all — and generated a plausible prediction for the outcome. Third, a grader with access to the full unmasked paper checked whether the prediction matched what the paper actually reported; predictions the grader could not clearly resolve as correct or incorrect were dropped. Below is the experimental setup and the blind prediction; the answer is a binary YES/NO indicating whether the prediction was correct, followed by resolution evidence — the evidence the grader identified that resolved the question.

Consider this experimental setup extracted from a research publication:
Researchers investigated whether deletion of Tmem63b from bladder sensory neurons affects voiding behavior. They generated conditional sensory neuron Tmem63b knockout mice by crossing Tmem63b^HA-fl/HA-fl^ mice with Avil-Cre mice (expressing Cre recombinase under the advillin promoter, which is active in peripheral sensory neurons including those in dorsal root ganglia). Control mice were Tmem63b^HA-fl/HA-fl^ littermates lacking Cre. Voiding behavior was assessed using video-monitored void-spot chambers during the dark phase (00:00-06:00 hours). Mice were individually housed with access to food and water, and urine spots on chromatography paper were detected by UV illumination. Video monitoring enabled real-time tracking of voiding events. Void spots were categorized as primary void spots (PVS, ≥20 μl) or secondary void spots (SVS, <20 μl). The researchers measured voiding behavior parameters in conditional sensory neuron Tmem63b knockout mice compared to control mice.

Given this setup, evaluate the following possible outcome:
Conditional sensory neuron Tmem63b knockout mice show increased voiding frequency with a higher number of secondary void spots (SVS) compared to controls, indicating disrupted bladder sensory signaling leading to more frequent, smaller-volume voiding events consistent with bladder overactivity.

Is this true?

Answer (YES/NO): NO